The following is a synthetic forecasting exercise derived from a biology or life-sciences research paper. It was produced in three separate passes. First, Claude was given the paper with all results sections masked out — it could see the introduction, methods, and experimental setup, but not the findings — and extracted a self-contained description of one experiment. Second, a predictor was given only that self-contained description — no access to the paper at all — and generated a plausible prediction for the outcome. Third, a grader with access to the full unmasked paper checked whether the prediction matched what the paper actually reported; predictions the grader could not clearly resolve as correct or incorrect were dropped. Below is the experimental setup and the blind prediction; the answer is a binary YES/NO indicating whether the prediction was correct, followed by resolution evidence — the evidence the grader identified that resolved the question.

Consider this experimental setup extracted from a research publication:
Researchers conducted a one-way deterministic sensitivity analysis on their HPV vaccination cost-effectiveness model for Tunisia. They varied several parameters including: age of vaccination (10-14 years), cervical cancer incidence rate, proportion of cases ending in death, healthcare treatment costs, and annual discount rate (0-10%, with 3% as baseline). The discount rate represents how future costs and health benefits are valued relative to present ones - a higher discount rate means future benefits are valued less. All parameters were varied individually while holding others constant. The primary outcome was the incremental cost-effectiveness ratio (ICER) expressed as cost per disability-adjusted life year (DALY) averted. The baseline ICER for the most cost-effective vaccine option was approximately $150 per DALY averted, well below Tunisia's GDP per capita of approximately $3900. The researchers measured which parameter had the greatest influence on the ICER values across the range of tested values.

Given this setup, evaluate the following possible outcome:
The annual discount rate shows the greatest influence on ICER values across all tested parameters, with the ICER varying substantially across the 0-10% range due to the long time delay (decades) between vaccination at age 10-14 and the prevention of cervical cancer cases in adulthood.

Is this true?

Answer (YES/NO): YES